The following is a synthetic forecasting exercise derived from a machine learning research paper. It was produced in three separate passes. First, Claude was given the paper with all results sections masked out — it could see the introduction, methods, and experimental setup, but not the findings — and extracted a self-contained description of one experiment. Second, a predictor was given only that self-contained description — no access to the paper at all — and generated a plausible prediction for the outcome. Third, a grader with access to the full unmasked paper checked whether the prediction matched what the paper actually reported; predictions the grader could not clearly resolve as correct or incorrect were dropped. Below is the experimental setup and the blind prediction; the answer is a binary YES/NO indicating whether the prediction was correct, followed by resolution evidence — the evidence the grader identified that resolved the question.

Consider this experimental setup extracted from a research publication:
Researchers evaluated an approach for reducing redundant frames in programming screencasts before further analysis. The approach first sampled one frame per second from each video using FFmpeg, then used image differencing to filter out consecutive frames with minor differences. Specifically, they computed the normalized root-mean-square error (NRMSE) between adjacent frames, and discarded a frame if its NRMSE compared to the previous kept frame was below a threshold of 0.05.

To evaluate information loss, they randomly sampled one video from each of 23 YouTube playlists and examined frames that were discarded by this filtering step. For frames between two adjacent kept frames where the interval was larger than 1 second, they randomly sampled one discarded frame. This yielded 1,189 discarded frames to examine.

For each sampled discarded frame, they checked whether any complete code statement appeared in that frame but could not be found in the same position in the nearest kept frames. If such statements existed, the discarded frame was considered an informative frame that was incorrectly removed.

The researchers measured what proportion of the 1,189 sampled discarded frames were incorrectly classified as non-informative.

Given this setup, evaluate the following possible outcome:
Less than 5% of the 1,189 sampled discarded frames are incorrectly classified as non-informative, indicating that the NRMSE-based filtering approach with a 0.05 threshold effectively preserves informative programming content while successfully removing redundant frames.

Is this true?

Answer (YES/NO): YES